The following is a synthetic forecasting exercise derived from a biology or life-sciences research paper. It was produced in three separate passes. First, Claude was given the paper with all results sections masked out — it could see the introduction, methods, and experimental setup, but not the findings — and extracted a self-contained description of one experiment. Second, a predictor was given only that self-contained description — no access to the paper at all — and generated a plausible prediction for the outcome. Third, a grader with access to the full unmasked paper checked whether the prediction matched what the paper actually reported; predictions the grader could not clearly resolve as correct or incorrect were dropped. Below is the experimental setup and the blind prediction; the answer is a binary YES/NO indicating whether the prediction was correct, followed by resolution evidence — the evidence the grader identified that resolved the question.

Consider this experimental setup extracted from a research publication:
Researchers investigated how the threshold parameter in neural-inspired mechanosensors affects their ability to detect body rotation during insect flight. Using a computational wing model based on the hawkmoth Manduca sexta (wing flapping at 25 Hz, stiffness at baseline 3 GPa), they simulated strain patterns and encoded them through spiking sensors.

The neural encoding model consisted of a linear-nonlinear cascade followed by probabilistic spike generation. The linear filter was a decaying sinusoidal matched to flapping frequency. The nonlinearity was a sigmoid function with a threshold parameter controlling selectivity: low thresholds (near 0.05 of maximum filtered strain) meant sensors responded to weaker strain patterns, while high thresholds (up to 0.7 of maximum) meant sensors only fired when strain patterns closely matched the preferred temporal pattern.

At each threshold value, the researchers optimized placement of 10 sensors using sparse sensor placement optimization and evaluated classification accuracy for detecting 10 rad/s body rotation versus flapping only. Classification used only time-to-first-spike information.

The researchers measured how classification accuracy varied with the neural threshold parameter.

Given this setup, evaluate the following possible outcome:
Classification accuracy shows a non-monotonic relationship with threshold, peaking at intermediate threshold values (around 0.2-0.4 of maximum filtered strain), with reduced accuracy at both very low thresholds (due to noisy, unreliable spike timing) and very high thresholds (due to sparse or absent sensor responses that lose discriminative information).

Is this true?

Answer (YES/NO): NO